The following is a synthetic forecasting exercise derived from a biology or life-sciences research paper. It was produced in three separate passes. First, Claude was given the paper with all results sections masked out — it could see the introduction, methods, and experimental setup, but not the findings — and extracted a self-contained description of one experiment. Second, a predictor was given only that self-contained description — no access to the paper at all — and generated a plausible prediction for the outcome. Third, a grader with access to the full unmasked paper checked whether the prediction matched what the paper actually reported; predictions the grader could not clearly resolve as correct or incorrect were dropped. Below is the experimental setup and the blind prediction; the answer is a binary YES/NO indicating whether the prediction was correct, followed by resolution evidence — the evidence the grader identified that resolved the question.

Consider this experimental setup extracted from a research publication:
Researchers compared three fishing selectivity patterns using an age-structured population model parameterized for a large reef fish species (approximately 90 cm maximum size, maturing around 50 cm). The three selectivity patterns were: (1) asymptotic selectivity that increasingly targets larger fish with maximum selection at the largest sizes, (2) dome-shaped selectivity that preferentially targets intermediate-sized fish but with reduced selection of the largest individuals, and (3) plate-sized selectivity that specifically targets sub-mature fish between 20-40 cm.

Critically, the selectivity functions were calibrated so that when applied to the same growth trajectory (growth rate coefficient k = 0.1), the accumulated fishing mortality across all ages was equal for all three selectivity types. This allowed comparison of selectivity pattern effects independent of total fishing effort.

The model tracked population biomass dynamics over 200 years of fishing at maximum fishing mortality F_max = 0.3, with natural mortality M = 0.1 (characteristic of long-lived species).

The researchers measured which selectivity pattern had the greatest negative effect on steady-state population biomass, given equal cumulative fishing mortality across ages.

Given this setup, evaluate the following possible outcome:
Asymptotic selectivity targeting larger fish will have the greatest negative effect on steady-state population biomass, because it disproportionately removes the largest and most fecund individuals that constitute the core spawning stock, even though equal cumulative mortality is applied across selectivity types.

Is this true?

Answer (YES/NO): NO